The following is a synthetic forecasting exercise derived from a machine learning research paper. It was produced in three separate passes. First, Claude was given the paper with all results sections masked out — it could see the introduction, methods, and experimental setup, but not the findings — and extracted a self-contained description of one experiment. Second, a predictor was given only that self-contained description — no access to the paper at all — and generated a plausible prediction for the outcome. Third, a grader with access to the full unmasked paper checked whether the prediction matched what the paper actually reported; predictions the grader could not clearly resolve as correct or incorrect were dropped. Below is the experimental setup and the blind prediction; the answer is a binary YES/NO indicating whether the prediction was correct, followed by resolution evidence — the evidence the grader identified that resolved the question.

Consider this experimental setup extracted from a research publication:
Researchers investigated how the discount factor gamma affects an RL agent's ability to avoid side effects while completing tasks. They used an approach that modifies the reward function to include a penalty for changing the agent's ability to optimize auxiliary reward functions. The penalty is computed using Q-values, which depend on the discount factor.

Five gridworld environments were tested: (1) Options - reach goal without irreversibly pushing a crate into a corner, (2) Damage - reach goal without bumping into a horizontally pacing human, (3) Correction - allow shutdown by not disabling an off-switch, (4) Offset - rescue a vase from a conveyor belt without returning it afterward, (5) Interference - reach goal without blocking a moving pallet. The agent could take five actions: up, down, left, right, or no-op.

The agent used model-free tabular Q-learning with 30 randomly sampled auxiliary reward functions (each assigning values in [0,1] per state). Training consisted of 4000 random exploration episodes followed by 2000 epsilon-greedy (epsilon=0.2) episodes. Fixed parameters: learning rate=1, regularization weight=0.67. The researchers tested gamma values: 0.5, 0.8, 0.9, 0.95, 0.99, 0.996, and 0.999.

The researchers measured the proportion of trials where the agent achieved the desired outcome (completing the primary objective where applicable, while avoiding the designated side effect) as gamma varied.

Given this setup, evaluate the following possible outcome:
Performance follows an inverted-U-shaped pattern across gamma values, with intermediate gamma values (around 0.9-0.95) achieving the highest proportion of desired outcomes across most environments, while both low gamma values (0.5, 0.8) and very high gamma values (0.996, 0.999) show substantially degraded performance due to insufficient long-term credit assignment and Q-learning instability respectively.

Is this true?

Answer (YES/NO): NO